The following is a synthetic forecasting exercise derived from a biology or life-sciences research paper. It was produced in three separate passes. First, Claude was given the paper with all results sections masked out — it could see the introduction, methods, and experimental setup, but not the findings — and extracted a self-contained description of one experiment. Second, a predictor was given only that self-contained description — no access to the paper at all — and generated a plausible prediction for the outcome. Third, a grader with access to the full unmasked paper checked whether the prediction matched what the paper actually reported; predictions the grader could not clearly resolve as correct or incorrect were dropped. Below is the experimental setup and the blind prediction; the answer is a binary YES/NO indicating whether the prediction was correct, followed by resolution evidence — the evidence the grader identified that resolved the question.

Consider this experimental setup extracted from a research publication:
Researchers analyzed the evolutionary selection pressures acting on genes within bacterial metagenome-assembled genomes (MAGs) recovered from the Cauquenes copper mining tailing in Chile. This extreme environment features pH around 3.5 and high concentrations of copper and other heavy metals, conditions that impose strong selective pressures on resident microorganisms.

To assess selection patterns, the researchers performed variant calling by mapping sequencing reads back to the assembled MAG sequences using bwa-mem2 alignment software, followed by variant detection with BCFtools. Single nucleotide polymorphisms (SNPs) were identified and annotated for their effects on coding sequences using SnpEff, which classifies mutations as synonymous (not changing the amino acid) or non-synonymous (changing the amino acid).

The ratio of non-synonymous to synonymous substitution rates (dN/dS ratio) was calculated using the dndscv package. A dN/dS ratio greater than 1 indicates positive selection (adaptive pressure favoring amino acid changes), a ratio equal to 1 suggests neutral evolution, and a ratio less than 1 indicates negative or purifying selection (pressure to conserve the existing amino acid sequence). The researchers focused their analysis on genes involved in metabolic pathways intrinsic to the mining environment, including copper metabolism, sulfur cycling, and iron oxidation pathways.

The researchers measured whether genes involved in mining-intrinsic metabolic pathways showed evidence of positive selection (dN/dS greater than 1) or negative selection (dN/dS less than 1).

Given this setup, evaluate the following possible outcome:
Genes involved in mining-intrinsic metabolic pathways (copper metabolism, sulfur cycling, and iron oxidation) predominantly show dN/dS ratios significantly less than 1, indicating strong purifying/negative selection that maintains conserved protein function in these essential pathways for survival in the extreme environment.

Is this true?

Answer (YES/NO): YES